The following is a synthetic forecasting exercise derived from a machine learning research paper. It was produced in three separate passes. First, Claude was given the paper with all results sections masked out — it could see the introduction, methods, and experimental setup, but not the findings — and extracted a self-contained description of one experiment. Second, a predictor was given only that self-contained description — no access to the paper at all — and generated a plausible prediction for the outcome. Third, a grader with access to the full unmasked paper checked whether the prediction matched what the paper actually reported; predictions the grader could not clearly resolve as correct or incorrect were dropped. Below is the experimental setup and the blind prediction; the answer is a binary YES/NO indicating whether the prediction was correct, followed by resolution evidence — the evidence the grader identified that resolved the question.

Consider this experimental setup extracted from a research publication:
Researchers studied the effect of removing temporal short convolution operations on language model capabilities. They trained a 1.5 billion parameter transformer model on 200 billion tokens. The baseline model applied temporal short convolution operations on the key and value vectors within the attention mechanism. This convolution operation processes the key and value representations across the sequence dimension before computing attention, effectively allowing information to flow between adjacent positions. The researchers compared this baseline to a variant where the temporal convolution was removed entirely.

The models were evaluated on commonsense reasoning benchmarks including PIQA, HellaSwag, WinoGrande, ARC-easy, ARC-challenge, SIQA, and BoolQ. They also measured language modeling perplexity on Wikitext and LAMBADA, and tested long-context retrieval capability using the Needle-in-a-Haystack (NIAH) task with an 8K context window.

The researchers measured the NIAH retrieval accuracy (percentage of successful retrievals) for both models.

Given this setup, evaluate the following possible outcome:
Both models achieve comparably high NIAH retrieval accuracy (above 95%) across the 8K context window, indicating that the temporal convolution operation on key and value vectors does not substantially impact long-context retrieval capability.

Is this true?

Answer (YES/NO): NO